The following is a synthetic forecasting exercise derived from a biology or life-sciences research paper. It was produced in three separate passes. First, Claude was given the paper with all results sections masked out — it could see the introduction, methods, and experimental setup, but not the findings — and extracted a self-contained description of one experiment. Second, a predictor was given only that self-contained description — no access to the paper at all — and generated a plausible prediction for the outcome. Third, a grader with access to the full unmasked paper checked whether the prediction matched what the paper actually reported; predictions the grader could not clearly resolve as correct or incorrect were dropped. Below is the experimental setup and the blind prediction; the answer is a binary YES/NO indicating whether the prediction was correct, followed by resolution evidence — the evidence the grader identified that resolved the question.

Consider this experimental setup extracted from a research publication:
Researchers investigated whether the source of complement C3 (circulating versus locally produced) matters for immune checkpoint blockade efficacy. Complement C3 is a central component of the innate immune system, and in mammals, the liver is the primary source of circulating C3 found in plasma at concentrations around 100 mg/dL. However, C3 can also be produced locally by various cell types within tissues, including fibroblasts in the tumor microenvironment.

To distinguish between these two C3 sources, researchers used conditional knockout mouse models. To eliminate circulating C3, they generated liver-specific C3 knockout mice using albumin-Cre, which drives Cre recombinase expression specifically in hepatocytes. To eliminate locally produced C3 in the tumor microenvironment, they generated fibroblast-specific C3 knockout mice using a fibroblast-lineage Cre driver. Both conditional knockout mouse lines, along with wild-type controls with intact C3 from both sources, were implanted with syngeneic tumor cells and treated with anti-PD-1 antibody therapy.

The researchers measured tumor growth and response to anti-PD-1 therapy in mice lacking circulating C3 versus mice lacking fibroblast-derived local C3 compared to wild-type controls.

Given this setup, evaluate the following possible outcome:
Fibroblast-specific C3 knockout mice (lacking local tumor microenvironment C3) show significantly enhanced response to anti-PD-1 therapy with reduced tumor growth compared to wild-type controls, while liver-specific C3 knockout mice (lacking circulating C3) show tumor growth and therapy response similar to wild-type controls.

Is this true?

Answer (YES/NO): NO